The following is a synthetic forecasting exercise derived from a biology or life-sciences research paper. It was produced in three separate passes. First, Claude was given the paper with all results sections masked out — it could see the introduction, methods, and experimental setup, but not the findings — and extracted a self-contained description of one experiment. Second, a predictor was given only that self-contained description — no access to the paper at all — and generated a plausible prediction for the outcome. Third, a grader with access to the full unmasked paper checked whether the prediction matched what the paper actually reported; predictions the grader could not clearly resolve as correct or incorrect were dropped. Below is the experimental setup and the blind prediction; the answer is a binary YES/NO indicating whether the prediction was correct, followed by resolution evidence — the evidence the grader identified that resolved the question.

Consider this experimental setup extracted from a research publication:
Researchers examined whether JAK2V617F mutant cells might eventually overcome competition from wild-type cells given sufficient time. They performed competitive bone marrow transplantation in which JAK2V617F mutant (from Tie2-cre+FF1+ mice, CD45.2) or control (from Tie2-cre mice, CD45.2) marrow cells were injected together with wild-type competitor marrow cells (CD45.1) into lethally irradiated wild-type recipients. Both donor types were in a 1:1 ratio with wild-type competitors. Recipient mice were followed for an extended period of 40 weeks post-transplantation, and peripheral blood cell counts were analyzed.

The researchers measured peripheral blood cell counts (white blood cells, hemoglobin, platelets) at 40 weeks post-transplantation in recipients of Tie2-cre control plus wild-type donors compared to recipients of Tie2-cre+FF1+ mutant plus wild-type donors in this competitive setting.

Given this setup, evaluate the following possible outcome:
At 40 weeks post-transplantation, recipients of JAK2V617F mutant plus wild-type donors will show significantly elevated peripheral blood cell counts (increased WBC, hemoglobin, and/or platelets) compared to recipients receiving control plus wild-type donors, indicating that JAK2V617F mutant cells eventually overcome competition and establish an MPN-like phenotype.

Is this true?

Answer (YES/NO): NO